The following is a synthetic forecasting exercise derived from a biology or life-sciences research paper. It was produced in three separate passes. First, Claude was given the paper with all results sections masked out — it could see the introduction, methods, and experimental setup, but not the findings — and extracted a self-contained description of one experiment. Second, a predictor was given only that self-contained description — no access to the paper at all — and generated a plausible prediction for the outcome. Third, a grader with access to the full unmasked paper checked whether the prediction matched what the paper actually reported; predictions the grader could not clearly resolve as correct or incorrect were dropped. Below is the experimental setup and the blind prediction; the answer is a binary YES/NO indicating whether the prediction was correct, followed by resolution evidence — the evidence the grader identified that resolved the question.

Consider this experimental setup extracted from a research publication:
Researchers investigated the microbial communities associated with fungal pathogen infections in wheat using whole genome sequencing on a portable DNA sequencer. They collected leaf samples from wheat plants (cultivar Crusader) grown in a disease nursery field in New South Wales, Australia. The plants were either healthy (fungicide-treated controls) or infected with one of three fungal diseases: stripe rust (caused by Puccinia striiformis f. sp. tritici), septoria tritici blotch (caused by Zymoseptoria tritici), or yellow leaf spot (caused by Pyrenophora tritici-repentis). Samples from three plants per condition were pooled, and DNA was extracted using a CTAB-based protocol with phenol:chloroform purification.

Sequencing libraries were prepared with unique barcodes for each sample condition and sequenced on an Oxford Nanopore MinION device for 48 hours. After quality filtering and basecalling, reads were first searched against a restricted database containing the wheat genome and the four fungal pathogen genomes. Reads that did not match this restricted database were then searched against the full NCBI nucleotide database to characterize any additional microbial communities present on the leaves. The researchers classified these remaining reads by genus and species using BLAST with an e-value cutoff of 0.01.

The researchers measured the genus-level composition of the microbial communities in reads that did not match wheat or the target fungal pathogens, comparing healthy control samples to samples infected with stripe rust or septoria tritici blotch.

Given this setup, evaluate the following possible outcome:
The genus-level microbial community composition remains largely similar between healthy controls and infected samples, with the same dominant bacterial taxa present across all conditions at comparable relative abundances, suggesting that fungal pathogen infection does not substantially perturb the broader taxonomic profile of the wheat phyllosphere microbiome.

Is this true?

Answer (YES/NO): NO